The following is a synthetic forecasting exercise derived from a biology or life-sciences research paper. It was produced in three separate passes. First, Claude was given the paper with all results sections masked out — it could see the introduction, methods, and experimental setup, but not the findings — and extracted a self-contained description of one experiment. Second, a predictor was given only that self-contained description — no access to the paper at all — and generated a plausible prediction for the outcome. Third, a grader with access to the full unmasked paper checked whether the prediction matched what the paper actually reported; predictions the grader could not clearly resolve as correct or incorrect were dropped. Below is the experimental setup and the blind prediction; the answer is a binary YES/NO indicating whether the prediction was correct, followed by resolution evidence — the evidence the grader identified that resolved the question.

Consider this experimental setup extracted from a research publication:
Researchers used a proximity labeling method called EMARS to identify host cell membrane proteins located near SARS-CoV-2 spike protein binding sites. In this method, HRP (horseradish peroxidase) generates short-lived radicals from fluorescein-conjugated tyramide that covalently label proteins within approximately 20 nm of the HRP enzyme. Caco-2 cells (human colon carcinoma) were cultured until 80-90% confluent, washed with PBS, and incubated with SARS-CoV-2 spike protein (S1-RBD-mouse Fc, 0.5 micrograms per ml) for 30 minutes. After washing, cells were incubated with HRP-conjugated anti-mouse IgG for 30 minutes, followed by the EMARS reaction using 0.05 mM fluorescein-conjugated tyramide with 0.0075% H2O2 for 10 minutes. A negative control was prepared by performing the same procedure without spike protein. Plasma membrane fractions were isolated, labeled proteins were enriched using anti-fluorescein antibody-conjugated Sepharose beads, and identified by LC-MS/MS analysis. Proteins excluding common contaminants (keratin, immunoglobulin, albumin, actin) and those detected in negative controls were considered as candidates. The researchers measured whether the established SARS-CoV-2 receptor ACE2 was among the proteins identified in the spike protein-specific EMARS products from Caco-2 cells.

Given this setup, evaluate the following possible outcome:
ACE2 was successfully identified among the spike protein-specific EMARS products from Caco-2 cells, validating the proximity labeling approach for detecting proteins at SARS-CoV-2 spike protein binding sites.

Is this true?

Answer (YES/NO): YES